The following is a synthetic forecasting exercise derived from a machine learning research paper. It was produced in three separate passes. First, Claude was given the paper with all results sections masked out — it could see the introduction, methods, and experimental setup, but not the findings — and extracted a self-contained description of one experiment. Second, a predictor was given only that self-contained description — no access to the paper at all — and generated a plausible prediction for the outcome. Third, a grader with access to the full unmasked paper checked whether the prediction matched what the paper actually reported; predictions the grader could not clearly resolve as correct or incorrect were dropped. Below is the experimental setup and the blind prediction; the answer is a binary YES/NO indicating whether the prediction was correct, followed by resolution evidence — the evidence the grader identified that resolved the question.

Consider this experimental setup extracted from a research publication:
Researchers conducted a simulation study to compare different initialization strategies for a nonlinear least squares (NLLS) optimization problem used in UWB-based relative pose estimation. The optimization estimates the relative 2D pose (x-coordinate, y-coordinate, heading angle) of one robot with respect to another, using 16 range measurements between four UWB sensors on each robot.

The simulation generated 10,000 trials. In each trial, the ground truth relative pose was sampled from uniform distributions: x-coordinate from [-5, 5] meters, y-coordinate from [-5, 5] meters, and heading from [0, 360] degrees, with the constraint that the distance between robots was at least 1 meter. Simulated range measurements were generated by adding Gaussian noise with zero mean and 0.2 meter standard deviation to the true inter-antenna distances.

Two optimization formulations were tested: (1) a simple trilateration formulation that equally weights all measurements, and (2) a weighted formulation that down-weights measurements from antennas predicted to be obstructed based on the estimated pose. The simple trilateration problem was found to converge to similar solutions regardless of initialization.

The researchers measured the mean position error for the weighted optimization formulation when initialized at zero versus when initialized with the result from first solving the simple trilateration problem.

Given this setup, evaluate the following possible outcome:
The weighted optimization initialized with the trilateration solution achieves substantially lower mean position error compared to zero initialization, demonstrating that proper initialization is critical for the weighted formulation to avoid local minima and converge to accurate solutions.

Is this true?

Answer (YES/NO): YES